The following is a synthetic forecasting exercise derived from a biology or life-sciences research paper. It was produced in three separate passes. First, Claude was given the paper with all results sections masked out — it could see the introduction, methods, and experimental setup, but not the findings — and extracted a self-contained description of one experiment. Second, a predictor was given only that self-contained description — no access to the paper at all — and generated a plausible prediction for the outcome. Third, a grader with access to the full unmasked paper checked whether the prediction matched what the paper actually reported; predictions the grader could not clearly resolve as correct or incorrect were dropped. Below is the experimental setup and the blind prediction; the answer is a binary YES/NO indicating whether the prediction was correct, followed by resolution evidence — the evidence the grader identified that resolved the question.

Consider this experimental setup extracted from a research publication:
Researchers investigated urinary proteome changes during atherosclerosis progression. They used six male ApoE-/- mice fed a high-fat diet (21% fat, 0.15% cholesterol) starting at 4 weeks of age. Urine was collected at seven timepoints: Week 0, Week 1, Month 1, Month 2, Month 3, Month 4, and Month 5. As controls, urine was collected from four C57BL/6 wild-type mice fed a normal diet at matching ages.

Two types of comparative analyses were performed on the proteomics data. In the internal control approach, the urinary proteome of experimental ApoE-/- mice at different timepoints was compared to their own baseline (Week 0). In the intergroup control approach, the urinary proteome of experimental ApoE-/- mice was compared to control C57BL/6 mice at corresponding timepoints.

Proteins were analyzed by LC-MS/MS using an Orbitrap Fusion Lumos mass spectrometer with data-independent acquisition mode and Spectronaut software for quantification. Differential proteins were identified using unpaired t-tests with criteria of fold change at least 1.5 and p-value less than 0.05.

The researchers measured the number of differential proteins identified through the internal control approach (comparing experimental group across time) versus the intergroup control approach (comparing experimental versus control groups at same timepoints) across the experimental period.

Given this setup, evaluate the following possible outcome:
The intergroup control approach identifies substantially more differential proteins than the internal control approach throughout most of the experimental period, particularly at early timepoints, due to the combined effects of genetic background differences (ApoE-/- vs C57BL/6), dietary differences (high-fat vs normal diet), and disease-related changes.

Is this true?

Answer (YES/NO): NO